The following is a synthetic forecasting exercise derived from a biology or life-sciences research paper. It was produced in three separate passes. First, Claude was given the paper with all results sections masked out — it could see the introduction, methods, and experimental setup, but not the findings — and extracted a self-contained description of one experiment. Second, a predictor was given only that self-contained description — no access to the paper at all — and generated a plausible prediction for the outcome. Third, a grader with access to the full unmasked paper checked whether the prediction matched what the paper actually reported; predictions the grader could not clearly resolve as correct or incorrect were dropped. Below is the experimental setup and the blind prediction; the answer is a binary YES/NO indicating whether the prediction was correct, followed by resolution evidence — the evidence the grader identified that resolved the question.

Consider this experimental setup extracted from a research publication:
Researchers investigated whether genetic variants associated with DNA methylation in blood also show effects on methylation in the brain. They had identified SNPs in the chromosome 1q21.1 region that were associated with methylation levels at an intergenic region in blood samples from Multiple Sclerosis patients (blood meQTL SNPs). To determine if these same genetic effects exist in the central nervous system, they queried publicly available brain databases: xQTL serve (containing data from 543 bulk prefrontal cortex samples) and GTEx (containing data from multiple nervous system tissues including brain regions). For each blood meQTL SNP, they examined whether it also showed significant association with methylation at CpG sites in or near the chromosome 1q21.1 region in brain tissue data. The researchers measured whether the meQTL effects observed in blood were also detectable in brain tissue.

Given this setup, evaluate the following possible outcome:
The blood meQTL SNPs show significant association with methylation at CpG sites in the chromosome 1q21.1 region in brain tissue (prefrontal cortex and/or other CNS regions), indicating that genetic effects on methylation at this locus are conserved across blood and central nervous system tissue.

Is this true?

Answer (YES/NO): YES